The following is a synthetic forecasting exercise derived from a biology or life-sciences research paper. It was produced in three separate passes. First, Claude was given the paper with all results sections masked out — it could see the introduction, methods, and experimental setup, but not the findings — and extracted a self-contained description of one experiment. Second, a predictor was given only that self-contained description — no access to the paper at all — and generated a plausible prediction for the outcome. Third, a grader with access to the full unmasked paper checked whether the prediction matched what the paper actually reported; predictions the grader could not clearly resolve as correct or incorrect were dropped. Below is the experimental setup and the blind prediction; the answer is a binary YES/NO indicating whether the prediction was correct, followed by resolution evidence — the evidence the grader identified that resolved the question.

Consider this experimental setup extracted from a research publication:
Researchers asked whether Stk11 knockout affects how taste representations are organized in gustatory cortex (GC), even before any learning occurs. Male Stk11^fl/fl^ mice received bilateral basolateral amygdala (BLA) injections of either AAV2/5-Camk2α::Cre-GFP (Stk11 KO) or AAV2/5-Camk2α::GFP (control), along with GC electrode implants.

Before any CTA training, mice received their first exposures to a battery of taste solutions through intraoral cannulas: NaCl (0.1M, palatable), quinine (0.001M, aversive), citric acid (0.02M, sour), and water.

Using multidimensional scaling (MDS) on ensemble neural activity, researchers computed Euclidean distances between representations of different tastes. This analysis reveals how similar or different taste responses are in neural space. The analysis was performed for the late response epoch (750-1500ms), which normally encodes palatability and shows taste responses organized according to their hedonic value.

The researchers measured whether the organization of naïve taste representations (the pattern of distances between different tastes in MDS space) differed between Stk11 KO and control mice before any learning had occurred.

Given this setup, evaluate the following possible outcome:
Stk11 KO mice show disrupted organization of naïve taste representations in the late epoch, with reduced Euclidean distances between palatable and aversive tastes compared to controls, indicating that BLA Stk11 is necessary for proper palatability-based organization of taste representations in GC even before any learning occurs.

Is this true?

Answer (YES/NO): YES